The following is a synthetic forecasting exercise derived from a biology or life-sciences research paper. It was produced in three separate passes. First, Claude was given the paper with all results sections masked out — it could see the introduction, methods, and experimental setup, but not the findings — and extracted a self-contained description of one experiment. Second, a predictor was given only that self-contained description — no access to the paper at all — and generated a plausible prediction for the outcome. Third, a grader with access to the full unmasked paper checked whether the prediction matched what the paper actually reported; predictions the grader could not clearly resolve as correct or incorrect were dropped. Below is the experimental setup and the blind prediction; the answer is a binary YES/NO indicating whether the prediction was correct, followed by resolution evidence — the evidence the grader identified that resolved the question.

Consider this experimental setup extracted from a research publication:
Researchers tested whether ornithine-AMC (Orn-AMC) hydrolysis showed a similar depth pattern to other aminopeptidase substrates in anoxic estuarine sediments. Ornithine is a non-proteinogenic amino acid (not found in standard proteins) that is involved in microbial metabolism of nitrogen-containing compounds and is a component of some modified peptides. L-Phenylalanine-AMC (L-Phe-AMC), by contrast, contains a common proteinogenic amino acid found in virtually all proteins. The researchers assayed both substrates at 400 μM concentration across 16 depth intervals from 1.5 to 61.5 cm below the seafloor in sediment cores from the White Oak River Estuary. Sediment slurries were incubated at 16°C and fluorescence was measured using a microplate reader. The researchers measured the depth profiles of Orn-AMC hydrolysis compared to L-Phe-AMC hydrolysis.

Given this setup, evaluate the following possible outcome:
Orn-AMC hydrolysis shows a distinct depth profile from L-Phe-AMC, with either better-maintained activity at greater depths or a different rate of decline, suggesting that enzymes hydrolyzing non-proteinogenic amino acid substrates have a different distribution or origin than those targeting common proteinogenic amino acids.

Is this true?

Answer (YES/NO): YES